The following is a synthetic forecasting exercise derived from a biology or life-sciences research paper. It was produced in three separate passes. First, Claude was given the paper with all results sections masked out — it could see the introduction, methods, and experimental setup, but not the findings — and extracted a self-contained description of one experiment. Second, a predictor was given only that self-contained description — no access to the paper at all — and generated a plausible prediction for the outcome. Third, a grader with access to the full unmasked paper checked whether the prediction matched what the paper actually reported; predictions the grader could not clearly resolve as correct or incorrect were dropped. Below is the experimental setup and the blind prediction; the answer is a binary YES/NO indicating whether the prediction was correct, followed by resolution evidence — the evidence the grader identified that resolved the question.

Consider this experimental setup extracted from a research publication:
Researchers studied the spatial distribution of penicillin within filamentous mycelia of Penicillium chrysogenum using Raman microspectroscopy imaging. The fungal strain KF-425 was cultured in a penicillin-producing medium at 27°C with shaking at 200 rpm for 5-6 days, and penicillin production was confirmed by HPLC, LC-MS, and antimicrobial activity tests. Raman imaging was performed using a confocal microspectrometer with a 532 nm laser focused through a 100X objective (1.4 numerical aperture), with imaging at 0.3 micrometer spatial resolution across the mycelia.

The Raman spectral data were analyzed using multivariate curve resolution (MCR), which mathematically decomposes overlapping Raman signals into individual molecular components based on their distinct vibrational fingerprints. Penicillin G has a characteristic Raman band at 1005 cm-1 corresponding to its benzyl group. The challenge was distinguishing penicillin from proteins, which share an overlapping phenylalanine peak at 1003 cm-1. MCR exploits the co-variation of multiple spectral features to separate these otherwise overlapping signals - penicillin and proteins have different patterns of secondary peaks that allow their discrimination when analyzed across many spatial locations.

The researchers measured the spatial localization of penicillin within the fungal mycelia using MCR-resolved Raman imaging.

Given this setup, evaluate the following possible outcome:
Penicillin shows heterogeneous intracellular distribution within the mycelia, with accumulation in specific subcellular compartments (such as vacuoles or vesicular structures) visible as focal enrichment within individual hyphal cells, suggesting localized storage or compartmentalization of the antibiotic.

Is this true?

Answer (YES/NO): NO